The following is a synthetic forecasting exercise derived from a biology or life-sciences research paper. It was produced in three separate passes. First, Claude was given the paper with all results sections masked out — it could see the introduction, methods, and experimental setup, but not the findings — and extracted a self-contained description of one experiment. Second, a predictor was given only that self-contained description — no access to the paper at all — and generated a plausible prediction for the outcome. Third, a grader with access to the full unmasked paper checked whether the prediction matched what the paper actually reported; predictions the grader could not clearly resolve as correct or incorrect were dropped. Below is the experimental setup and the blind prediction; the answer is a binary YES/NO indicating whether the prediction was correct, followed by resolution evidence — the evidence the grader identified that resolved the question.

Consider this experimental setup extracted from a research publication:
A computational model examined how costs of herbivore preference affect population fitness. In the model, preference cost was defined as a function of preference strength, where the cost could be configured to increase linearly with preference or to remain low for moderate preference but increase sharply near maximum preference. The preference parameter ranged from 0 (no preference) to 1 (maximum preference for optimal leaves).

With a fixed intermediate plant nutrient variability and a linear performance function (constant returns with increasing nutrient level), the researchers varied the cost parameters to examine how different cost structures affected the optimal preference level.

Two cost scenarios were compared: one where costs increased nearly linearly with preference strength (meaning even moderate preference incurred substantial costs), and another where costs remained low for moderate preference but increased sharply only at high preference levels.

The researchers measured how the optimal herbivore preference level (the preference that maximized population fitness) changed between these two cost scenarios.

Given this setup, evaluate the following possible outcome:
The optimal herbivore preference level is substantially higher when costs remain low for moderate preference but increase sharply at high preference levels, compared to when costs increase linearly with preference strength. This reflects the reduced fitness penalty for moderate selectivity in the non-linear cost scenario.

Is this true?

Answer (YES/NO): YES